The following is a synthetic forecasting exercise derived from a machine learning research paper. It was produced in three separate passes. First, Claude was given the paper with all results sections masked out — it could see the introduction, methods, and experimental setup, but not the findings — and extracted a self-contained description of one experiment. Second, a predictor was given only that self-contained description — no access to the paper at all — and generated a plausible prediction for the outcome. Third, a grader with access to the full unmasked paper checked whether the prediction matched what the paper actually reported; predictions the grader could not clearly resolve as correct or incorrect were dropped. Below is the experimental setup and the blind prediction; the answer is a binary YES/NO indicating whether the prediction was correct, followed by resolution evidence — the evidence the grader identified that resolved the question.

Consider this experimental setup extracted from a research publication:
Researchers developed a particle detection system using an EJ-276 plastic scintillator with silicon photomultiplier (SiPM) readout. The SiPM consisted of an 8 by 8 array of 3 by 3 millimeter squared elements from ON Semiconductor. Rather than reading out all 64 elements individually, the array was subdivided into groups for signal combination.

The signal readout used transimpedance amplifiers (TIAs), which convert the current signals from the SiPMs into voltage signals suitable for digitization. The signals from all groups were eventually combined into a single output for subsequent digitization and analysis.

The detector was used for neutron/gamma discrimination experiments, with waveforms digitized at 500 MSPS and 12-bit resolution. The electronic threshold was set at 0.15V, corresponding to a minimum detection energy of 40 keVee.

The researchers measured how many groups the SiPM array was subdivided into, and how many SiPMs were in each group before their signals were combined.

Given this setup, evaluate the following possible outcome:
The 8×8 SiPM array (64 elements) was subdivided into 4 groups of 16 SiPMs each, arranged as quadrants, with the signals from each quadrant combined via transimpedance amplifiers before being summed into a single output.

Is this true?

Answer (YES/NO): YES